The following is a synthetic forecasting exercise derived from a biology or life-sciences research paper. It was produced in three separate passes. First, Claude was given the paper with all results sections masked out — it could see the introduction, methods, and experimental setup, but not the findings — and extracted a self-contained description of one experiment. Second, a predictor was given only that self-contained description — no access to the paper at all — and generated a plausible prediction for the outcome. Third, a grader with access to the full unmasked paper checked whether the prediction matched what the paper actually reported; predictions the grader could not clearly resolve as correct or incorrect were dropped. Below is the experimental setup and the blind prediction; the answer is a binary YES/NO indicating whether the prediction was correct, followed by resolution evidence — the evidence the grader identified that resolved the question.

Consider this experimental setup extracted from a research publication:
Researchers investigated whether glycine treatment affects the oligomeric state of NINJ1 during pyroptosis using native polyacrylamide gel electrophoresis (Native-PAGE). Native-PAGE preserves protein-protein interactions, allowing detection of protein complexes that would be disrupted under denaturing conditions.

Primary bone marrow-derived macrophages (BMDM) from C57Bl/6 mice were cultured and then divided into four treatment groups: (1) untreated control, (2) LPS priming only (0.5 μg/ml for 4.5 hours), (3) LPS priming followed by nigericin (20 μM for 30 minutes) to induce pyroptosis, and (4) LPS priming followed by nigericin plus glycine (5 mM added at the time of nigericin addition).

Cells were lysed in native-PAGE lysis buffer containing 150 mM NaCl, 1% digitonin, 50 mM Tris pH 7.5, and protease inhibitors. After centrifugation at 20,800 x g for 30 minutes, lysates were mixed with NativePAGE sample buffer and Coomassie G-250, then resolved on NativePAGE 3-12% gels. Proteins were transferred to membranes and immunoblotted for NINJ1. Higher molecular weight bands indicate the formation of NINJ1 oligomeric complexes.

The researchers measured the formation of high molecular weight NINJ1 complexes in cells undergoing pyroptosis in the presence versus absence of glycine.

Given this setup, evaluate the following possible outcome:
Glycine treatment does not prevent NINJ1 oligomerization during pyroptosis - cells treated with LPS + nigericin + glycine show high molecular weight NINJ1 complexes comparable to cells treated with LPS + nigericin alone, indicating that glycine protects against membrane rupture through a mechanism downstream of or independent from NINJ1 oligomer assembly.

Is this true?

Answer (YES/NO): NO